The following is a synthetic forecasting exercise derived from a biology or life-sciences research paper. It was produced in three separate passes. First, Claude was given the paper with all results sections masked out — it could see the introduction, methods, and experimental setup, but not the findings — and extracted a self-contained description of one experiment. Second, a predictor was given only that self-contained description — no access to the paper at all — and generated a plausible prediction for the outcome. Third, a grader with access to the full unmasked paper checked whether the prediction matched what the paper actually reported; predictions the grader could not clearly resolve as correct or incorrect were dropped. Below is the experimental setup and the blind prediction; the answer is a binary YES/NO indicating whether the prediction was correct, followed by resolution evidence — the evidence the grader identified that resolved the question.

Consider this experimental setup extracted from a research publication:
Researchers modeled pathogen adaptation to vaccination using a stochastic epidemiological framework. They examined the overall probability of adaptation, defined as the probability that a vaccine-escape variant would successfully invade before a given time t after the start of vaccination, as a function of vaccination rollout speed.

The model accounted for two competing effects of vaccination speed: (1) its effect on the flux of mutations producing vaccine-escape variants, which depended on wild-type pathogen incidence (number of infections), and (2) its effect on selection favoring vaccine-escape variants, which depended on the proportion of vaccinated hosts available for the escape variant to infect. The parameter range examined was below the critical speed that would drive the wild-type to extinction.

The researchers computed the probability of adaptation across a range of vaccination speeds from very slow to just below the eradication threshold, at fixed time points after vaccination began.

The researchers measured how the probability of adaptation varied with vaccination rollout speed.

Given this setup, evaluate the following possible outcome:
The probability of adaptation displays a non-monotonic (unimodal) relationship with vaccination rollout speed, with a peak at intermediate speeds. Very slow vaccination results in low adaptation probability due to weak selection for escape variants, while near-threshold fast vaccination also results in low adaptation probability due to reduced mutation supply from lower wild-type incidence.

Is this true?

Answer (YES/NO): YES